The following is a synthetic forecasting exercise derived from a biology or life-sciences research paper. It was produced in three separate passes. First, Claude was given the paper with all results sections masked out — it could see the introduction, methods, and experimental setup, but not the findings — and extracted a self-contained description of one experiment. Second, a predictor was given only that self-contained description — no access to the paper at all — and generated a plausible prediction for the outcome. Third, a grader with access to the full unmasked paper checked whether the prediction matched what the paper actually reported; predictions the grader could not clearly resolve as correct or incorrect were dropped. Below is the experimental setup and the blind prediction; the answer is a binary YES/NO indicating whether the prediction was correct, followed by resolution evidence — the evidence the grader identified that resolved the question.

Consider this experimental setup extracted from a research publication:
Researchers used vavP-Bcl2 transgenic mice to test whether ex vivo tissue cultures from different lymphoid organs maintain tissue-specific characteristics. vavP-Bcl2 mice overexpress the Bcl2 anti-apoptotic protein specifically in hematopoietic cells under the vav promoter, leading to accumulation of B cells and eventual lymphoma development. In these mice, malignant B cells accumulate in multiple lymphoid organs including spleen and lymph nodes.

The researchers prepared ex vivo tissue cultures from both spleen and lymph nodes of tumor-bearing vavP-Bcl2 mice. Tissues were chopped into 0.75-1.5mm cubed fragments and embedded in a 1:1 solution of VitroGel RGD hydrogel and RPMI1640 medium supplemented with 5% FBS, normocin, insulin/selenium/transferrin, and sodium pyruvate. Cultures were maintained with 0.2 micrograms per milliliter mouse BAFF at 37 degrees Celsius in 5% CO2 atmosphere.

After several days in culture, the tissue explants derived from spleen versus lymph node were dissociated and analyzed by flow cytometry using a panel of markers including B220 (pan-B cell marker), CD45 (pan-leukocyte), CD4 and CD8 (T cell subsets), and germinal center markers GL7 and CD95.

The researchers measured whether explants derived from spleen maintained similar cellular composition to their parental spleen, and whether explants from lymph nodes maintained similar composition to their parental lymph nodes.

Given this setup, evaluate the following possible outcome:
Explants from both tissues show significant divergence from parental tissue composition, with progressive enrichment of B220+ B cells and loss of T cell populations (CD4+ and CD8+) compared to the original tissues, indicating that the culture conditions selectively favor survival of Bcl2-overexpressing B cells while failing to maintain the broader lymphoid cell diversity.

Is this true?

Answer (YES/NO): NO